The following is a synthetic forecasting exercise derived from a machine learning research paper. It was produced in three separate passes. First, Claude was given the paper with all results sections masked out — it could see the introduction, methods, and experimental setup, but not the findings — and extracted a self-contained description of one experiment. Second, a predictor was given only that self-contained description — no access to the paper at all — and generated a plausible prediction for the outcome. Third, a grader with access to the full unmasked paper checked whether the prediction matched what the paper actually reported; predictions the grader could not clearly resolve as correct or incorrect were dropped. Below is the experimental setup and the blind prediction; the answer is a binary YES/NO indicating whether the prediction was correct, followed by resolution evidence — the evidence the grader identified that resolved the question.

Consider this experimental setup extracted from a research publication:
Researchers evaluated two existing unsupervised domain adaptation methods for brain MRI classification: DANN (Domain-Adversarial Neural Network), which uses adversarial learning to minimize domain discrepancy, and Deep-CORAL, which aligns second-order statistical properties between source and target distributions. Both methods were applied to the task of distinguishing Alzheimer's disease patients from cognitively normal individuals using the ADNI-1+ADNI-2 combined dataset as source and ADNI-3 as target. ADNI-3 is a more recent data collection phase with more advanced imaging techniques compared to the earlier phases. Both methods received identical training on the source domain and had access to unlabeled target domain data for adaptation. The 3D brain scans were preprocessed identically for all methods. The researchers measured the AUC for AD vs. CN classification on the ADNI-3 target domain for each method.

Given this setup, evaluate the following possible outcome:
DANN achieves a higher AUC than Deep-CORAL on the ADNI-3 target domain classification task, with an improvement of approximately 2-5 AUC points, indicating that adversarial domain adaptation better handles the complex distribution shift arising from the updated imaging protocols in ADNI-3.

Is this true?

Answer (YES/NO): NO